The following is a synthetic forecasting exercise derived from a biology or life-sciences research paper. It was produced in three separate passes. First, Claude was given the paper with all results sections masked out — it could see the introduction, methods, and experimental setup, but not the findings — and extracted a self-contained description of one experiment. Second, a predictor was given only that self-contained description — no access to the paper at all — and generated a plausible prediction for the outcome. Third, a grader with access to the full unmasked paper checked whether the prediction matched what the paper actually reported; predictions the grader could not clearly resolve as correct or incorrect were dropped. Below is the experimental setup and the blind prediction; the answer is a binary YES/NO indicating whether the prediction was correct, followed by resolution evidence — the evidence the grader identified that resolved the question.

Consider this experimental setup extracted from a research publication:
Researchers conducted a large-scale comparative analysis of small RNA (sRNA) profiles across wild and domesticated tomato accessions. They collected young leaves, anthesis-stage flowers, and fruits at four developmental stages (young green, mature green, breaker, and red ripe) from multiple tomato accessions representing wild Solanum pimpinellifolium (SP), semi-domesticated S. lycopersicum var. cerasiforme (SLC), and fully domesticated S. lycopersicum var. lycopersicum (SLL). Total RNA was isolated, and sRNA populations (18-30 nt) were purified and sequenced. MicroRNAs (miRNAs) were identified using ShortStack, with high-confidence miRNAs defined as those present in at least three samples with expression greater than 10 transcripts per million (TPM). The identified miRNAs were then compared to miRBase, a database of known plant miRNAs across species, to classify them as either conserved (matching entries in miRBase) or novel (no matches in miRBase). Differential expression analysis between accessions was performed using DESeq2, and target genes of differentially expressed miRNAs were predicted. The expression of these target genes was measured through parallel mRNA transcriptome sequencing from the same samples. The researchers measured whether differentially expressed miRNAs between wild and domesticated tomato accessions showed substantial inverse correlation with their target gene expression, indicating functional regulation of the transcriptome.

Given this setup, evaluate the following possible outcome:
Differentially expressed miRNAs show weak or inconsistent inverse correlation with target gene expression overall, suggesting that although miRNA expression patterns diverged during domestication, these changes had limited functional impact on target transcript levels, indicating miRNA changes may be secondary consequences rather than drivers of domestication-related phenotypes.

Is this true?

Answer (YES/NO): YES